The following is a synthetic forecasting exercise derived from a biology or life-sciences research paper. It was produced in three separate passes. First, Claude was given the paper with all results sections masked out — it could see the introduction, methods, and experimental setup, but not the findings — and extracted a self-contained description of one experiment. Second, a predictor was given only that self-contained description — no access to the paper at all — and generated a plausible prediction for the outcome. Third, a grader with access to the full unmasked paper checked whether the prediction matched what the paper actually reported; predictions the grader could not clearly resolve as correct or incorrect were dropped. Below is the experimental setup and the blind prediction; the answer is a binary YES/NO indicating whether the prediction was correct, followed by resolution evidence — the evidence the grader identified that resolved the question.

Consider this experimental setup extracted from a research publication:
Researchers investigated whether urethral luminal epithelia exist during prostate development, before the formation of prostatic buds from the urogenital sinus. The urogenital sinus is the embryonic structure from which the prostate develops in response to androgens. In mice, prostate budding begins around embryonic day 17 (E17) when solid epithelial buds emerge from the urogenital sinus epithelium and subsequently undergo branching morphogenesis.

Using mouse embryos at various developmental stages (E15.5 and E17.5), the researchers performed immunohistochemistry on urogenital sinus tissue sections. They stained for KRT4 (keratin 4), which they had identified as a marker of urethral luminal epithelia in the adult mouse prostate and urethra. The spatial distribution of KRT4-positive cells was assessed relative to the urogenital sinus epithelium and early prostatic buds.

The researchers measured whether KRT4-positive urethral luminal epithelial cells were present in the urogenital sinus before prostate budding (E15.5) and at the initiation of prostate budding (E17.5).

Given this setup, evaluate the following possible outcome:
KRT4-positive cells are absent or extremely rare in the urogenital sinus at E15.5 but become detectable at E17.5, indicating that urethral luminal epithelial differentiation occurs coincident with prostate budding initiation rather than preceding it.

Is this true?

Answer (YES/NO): NO